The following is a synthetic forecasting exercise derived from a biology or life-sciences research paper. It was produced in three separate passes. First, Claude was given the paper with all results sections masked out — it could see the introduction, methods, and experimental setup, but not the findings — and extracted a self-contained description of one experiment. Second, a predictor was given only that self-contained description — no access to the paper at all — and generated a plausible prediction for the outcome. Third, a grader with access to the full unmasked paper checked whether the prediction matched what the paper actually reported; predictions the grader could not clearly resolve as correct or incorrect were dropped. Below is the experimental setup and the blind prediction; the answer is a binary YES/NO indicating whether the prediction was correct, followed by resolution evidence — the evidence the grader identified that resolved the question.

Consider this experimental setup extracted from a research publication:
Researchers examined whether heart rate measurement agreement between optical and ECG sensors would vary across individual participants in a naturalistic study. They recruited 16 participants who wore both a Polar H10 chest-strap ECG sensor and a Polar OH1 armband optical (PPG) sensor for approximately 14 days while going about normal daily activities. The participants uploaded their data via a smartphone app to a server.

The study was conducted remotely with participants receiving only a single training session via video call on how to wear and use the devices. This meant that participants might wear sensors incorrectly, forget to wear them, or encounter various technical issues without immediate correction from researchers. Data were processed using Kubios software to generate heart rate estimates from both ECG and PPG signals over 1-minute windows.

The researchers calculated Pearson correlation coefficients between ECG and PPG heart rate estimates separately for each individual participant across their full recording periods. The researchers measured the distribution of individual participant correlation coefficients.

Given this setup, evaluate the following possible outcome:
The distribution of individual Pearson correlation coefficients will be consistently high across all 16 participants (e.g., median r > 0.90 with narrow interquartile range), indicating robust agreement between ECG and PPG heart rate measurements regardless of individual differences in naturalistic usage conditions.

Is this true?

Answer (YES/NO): NO